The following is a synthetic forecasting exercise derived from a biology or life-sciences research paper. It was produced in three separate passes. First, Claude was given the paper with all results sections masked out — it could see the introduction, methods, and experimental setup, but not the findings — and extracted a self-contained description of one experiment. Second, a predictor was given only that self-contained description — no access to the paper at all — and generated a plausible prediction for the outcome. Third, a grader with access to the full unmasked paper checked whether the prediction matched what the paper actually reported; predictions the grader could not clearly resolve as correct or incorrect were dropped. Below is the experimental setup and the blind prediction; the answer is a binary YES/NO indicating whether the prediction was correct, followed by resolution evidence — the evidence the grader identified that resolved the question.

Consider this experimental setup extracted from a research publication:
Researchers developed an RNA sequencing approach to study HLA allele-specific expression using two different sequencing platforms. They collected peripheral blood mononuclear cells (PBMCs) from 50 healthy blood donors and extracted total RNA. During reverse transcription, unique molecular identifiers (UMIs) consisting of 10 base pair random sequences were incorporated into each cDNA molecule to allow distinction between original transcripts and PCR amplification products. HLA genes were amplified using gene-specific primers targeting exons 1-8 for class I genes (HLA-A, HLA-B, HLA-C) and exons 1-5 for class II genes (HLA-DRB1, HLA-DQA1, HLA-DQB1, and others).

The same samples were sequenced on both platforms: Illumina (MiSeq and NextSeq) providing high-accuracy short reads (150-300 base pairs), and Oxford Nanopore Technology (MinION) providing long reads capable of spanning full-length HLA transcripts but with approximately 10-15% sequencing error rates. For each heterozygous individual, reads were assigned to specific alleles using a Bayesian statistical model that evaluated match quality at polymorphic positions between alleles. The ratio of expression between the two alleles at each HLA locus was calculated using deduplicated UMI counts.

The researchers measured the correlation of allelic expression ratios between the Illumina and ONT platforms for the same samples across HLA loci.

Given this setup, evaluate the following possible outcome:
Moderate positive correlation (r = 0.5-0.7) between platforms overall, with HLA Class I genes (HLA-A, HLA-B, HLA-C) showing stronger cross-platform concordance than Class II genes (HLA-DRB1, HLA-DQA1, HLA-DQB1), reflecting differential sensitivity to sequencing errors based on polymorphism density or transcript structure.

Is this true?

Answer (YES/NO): NO